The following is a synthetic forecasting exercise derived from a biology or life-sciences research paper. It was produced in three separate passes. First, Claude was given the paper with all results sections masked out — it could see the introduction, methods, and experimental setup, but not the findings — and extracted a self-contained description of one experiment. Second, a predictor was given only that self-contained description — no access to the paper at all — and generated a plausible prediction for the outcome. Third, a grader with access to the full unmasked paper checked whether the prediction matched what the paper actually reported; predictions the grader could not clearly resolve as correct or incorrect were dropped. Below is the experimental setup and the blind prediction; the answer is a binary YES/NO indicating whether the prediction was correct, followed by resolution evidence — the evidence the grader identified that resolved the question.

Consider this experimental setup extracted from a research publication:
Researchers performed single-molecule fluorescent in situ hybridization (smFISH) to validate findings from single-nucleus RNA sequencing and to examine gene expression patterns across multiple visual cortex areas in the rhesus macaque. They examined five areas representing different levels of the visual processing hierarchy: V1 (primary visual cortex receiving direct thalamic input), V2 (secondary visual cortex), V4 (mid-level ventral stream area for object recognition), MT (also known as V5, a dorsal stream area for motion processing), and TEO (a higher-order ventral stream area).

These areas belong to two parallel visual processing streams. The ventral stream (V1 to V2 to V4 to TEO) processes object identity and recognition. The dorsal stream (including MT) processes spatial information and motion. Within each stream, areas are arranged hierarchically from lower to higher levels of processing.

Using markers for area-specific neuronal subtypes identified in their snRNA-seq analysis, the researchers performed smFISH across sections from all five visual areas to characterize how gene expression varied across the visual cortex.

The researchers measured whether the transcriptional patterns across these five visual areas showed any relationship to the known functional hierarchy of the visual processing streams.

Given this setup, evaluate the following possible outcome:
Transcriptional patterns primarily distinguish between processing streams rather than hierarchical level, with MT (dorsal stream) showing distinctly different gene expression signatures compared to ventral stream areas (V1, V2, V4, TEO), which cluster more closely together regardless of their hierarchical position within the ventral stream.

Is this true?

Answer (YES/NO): NO